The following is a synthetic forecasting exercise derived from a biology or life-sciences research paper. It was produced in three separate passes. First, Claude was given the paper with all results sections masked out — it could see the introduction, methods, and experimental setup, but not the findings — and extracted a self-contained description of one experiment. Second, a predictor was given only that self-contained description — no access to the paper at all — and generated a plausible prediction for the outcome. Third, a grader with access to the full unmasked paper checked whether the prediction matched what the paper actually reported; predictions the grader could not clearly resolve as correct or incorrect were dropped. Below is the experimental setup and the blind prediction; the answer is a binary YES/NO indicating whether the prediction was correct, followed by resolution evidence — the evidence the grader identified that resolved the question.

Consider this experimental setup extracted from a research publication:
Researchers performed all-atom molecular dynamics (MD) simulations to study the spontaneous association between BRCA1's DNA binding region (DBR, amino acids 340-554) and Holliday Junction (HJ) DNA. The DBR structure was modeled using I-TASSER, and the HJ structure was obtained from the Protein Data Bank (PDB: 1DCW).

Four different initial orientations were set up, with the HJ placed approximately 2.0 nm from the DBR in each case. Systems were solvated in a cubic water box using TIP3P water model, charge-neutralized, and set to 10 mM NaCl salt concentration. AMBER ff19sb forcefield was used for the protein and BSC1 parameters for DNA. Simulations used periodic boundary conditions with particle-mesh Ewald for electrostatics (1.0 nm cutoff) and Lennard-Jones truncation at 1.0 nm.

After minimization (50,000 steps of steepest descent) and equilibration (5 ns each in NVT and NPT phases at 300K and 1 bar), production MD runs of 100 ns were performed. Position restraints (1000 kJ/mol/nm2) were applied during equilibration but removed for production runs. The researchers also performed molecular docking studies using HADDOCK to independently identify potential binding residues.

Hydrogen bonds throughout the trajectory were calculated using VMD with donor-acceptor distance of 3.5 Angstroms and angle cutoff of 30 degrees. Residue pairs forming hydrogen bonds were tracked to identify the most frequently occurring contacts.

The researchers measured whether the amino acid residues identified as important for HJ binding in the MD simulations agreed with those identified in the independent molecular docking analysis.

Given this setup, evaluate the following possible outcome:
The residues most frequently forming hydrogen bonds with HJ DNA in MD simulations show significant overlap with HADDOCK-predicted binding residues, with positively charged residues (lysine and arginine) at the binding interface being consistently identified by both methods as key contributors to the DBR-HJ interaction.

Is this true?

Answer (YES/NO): YES